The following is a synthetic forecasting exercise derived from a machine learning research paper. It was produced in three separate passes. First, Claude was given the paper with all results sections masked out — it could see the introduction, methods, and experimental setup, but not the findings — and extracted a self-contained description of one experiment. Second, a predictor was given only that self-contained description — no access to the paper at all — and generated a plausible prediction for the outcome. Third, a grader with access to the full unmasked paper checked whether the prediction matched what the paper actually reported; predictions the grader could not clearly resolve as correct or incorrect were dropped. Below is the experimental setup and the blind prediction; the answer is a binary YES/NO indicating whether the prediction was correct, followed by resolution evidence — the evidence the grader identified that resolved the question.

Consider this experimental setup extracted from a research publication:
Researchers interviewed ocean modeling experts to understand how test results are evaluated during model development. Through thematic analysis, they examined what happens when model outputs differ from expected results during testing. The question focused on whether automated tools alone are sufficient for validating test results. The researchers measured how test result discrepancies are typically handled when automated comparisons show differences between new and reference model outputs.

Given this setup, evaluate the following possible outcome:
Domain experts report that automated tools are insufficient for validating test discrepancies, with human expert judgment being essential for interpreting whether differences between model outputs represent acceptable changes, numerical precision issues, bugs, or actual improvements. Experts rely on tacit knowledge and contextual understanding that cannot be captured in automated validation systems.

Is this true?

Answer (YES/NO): NO